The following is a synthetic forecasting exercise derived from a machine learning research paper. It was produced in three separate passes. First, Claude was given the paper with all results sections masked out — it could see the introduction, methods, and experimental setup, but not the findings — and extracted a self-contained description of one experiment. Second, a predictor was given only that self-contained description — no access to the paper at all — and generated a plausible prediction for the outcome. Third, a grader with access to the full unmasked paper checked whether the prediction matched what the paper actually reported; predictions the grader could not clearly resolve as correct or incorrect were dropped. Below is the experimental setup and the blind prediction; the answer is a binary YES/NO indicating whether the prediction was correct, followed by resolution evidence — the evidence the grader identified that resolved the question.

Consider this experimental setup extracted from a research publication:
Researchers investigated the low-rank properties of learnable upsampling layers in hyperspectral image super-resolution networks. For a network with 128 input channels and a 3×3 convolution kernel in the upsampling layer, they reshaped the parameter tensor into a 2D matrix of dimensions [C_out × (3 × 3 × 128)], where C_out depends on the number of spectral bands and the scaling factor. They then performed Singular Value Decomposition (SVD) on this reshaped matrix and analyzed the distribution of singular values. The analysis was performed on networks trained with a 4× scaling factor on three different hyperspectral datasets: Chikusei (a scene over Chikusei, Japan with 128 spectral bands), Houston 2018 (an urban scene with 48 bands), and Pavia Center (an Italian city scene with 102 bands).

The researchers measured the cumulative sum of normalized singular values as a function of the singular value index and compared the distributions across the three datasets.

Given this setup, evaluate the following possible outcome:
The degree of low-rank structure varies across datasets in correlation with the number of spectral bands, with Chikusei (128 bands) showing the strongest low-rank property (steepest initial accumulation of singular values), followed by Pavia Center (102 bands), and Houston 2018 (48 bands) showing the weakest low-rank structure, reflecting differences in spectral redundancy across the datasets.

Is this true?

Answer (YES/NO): NO